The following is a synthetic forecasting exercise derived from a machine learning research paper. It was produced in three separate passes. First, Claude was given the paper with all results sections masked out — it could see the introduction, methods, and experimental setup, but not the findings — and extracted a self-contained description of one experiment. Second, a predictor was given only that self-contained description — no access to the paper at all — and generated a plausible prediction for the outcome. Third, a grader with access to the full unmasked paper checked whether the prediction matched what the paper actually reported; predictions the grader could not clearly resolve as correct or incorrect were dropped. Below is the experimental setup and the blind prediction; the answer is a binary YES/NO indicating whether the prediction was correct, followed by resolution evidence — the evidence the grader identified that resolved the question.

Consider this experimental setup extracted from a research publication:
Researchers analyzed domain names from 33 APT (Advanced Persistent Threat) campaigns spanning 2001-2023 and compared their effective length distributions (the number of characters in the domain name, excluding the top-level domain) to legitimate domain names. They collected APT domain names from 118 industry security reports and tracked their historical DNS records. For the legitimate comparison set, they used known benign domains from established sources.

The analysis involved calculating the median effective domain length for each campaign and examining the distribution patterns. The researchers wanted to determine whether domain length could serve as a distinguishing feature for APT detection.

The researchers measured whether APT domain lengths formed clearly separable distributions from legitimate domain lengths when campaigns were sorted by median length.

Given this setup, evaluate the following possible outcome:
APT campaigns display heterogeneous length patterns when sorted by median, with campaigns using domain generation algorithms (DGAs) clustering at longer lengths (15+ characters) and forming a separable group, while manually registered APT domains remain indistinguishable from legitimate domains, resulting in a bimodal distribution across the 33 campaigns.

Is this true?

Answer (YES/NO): NO